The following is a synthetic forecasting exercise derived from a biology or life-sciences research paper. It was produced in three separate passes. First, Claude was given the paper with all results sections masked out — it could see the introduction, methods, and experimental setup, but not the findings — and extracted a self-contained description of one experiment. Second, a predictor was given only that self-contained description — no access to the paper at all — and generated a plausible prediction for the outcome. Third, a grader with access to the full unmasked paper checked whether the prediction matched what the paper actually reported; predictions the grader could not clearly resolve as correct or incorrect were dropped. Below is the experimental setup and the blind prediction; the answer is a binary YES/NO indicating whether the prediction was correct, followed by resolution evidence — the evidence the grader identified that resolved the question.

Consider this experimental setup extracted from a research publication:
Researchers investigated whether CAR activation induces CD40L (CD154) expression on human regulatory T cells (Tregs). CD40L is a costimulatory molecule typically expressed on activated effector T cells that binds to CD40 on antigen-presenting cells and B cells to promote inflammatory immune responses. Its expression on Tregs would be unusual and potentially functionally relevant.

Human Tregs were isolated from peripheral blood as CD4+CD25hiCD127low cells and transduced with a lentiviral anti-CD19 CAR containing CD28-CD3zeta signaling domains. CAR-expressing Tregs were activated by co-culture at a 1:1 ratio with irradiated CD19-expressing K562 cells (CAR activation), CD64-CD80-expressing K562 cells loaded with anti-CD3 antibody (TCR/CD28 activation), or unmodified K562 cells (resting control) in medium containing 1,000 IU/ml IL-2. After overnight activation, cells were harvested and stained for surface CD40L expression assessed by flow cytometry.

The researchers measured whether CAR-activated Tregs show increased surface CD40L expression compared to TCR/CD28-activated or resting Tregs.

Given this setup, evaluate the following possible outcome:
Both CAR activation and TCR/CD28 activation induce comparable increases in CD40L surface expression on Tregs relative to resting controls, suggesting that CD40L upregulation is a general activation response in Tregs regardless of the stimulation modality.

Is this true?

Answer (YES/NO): NO